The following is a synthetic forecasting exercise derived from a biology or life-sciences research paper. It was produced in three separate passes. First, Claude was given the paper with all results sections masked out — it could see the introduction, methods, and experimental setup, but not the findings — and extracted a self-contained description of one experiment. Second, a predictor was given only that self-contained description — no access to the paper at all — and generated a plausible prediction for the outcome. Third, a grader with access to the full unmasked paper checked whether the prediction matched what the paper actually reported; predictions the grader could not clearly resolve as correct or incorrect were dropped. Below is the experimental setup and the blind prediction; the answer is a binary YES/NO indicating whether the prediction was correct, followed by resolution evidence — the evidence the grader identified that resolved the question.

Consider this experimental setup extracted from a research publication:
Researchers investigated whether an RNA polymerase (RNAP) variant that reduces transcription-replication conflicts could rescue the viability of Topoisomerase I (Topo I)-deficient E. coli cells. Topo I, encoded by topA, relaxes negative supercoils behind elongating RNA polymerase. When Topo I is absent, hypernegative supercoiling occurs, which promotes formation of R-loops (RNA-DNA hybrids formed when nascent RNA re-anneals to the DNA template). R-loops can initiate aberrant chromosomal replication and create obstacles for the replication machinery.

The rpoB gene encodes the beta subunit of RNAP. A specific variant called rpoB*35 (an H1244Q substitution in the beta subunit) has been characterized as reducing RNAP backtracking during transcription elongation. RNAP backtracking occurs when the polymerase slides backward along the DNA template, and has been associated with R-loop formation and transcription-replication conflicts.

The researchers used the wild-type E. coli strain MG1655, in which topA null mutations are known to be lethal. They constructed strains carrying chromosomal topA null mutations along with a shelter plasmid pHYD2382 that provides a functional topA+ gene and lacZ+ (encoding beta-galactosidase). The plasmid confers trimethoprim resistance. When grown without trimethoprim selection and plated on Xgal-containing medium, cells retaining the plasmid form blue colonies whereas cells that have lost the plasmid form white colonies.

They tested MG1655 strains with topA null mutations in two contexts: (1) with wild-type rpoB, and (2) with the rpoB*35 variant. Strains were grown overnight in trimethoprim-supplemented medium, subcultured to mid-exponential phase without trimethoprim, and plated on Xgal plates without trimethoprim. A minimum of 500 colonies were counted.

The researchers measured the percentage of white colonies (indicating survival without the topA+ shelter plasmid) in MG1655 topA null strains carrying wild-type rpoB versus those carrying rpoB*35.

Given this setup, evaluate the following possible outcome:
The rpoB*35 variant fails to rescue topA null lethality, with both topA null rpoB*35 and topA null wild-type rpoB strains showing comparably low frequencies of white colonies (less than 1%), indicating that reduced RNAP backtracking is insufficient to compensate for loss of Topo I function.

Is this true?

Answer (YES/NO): NO